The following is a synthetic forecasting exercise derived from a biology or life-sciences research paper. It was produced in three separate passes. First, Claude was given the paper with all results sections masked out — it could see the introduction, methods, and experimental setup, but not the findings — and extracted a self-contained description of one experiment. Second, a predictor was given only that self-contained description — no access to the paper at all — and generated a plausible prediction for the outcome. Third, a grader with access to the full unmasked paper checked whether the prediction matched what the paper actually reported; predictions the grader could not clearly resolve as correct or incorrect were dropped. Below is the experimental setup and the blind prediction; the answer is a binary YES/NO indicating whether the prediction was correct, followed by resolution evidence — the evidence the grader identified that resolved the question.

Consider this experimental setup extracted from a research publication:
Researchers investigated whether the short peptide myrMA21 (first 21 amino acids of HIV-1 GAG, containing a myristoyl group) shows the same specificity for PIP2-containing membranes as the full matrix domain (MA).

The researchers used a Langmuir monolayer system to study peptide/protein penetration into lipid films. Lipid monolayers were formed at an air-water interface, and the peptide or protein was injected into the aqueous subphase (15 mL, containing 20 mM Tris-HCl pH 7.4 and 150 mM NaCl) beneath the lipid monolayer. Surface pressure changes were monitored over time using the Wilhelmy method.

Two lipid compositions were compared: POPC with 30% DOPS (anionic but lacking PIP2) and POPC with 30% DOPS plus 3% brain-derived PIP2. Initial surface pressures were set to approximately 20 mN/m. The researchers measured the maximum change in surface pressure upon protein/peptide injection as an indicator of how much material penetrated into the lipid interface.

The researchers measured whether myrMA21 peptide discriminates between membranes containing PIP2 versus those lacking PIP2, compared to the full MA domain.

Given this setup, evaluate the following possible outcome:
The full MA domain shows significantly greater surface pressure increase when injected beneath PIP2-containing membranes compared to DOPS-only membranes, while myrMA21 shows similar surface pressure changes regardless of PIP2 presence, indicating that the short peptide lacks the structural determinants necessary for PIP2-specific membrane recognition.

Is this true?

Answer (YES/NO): NO